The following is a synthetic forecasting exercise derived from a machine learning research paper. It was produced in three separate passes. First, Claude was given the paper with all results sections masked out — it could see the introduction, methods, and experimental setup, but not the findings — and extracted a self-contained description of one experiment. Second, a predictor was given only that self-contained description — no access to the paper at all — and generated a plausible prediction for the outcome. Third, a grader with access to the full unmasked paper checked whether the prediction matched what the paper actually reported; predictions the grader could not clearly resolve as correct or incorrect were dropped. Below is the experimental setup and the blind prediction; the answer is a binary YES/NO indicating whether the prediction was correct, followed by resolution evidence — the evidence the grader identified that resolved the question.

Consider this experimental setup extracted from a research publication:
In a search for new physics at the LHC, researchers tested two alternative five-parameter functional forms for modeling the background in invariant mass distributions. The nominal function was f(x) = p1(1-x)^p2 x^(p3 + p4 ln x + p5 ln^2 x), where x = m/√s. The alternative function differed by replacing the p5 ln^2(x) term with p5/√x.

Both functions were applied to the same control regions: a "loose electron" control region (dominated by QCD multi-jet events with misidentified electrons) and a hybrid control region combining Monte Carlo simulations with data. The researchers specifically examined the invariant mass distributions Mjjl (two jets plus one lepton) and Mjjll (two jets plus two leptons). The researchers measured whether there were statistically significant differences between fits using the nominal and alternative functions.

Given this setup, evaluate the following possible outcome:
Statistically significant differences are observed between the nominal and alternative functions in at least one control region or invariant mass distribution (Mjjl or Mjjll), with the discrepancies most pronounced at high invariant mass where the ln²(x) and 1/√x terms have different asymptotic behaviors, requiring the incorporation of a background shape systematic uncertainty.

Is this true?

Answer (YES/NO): NO